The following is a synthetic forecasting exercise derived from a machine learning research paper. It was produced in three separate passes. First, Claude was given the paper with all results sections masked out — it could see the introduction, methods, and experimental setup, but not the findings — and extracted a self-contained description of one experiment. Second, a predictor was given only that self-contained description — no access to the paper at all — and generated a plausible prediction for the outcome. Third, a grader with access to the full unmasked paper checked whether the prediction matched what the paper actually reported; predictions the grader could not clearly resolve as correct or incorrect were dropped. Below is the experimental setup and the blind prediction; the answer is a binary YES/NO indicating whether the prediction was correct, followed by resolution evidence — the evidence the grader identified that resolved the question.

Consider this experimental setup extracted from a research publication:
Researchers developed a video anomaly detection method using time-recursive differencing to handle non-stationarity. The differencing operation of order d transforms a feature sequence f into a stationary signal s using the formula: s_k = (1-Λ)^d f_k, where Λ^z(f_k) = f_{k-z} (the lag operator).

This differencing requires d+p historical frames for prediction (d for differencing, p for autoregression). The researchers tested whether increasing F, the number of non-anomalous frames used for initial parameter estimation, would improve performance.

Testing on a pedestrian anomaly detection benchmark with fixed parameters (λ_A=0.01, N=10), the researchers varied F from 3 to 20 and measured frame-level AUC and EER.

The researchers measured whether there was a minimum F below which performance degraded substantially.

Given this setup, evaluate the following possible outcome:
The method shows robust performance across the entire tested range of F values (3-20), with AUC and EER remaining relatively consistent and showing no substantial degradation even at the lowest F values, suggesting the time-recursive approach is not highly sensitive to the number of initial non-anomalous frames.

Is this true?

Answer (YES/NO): YES